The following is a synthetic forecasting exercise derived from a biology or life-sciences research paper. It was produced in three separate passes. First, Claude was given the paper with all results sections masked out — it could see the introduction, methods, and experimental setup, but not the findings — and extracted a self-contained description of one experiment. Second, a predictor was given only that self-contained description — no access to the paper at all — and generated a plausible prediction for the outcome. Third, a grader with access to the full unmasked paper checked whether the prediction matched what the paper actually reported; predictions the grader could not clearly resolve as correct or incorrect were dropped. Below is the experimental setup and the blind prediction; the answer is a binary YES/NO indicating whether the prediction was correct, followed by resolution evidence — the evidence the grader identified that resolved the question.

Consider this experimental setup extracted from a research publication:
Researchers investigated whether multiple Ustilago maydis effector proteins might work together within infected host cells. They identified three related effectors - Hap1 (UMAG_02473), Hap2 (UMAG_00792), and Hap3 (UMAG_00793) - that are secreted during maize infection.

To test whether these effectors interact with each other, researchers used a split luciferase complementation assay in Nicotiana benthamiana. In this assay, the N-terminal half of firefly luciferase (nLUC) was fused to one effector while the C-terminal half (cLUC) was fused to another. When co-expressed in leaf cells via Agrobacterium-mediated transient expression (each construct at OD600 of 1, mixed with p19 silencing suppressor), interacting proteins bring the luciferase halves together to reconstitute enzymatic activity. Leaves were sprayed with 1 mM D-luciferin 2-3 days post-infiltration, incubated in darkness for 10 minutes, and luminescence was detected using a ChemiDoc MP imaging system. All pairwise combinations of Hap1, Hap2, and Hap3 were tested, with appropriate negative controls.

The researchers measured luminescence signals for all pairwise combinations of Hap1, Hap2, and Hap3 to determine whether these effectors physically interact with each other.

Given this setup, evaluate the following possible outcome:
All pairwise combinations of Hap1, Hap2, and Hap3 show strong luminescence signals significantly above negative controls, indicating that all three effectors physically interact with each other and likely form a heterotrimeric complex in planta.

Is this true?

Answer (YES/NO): YES